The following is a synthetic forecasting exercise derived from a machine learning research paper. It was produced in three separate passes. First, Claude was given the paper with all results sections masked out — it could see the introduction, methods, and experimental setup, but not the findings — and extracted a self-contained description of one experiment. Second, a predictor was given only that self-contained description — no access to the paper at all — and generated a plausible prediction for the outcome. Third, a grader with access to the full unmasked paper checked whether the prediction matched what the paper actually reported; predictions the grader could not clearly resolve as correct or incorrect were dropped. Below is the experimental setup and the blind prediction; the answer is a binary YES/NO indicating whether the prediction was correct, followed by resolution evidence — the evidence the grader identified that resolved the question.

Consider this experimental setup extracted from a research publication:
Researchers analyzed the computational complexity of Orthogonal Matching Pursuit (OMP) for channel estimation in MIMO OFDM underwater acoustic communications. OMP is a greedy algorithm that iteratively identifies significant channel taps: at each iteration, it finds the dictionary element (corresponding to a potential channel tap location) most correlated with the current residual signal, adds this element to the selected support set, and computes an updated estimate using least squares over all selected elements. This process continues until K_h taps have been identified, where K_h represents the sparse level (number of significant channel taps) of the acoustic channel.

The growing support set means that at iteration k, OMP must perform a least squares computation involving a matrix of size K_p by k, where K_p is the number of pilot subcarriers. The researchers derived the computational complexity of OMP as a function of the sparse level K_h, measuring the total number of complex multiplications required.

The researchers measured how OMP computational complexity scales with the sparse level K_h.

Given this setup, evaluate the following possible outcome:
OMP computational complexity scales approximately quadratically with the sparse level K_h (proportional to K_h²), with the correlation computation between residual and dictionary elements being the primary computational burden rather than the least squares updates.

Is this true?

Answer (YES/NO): NO